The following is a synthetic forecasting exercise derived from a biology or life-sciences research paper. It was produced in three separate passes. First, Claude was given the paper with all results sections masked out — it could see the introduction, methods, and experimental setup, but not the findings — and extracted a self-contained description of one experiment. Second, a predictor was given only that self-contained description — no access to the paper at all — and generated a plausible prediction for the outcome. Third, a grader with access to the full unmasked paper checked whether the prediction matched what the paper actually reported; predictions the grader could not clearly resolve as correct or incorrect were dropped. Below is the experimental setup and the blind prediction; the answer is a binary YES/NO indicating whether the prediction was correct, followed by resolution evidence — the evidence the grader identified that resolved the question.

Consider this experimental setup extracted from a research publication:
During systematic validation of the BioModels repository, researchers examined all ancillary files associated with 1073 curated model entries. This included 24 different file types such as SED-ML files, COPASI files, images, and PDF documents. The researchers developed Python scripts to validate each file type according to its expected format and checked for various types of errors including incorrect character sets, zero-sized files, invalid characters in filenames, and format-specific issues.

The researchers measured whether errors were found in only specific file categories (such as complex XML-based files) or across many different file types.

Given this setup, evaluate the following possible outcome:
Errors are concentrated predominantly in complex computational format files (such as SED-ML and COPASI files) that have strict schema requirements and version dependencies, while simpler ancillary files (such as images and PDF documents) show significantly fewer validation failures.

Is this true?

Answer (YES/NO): NO